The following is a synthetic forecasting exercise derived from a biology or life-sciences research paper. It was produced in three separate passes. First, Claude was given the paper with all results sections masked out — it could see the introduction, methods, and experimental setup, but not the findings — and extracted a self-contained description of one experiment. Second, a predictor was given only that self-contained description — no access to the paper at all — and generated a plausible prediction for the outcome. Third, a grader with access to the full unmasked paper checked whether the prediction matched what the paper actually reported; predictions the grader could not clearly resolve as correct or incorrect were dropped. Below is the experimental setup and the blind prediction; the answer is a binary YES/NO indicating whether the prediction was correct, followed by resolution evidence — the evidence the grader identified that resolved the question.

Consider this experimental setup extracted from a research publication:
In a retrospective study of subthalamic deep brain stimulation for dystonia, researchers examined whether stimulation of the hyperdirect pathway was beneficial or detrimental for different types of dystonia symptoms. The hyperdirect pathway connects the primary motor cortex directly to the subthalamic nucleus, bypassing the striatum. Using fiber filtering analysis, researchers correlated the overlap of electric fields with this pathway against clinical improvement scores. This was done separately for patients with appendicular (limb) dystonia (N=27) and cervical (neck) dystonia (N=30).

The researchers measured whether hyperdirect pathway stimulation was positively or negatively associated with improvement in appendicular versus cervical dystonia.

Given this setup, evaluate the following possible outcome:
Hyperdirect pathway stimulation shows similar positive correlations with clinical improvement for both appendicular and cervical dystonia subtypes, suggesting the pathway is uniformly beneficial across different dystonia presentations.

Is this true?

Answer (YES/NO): NO